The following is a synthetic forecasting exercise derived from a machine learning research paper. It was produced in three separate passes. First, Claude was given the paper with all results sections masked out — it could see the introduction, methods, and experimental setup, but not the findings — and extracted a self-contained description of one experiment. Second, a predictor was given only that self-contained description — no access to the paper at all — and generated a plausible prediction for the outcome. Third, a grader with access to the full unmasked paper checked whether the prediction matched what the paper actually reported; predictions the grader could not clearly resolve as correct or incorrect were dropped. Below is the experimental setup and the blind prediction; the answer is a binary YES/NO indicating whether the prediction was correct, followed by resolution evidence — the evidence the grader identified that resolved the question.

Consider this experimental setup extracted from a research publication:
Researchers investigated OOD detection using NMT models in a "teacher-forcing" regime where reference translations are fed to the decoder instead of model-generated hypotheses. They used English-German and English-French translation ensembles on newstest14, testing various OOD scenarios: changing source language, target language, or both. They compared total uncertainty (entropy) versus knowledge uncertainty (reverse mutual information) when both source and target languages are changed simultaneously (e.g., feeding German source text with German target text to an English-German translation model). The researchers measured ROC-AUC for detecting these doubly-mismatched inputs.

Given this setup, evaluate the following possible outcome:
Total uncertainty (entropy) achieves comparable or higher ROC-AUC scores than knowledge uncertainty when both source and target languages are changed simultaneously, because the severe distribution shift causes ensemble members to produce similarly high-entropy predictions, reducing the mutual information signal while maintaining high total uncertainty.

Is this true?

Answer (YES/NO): YES